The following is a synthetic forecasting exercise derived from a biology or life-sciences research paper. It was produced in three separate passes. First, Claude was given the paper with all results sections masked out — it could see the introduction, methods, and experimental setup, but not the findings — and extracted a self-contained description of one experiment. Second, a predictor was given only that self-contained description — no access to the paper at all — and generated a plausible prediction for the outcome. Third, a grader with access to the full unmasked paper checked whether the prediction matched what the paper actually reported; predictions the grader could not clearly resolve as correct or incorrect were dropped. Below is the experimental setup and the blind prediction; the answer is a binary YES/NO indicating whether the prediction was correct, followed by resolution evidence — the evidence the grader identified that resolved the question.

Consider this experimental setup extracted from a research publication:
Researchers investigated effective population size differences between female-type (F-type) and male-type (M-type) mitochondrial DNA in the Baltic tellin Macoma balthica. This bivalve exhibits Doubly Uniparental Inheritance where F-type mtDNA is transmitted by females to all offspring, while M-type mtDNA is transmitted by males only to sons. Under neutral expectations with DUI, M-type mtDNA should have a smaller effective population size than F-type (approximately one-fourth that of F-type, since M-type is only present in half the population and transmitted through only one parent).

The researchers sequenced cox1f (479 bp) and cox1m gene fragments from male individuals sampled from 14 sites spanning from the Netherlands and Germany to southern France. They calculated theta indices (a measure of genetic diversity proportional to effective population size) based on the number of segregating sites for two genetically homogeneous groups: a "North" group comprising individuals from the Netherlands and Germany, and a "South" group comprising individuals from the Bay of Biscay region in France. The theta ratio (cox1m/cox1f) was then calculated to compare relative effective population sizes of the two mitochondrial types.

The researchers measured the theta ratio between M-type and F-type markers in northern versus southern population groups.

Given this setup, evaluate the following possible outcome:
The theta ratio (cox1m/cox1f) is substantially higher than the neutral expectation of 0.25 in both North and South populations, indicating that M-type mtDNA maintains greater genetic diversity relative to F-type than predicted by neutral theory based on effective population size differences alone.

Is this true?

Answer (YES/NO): YES